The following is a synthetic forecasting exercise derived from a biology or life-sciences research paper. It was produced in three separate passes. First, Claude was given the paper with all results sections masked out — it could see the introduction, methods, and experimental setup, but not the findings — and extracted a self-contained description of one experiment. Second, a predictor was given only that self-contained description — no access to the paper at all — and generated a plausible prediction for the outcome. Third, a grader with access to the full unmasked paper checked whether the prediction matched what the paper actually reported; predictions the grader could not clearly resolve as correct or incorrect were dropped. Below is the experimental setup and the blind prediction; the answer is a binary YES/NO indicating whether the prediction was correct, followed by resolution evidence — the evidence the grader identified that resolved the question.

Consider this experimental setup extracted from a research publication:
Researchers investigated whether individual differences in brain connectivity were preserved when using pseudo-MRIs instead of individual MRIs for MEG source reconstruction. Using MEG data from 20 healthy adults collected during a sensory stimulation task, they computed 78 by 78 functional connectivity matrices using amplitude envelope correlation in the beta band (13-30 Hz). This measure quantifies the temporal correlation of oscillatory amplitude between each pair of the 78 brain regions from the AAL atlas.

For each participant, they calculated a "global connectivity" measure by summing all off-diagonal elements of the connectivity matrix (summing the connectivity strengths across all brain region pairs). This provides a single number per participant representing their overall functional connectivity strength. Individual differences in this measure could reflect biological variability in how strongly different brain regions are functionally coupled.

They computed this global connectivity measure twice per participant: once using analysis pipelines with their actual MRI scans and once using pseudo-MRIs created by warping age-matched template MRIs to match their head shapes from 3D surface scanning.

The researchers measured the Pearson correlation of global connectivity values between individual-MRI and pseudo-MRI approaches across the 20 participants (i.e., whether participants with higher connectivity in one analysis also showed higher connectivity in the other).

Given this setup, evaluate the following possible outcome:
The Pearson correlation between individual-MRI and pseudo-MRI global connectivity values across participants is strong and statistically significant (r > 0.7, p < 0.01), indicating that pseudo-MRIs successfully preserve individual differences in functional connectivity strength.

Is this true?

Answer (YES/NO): YES